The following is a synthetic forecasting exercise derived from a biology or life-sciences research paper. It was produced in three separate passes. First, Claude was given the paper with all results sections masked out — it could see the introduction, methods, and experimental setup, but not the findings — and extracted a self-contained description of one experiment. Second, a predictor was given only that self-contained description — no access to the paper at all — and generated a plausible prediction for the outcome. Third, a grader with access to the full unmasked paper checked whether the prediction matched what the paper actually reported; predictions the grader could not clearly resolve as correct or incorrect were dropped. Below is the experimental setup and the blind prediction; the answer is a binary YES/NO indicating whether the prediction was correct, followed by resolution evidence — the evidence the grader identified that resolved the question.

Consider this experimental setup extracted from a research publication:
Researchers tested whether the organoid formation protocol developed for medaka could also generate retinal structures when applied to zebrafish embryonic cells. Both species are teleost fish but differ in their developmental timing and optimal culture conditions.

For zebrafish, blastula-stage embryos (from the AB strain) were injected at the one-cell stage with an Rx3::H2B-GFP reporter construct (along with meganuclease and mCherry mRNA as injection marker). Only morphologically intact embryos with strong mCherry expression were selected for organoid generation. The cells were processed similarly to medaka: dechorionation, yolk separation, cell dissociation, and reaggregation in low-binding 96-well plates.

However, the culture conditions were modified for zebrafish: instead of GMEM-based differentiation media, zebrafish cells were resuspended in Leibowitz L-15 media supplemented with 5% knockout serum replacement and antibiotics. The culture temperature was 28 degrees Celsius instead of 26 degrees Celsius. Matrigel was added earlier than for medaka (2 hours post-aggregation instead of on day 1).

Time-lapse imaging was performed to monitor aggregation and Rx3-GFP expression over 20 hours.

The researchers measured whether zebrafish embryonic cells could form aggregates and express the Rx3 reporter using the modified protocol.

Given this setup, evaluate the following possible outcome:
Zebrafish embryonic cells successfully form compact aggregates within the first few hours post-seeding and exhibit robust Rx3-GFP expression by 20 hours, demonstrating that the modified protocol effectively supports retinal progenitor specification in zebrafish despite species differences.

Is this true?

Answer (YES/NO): YES